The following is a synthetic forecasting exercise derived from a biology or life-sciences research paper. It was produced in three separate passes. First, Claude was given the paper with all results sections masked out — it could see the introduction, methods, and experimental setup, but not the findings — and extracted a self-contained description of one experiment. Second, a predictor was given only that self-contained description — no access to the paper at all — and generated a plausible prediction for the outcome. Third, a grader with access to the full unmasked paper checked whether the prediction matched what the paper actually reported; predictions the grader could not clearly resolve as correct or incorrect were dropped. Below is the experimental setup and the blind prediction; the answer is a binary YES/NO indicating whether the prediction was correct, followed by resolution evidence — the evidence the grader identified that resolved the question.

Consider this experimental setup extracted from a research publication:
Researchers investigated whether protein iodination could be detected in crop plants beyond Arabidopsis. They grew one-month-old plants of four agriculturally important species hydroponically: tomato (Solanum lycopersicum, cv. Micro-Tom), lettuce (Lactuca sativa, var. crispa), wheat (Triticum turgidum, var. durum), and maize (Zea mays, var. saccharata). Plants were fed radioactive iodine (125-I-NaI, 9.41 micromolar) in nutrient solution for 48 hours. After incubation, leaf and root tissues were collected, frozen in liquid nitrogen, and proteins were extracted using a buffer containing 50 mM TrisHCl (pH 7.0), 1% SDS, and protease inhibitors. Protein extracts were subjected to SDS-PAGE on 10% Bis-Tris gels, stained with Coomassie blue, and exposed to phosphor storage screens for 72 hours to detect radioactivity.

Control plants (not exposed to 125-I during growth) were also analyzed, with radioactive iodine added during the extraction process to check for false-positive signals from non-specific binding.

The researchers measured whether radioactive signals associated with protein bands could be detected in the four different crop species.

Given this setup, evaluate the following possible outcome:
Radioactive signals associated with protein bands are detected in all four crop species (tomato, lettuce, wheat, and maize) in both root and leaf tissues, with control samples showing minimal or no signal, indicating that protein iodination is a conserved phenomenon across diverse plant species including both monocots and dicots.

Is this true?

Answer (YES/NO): NO